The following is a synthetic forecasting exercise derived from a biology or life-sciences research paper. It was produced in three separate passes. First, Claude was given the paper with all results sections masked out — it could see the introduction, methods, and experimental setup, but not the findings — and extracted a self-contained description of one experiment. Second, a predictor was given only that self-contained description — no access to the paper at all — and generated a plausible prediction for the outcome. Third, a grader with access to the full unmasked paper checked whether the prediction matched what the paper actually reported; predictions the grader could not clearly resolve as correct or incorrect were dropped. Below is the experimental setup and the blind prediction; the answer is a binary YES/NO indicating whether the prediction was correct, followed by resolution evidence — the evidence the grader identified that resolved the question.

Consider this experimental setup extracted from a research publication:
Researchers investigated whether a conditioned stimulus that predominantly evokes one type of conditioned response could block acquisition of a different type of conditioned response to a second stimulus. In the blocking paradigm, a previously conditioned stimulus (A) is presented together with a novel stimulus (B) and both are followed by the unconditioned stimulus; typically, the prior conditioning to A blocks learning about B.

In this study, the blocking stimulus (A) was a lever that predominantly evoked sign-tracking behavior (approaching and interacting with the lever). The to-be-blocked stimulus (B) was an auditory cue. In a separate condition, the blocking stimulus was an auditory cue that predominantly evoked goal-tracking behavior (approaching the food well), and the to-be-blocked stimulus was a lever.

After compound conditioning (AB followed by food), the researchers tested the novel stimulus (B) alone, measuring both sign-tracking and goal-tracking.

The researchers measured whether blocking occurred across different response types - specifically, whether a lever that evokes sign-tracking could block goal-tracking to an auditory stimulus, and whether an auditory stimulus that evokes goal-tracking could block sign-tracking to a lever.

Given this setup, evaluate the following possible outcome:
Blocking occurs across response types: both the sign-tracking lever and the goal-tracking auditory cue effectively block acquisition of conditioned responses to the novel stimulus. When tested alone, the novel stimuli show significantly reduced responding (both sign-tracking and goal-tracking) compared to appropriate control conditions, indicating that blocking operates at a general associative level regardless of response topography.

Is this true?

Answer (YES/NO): YES